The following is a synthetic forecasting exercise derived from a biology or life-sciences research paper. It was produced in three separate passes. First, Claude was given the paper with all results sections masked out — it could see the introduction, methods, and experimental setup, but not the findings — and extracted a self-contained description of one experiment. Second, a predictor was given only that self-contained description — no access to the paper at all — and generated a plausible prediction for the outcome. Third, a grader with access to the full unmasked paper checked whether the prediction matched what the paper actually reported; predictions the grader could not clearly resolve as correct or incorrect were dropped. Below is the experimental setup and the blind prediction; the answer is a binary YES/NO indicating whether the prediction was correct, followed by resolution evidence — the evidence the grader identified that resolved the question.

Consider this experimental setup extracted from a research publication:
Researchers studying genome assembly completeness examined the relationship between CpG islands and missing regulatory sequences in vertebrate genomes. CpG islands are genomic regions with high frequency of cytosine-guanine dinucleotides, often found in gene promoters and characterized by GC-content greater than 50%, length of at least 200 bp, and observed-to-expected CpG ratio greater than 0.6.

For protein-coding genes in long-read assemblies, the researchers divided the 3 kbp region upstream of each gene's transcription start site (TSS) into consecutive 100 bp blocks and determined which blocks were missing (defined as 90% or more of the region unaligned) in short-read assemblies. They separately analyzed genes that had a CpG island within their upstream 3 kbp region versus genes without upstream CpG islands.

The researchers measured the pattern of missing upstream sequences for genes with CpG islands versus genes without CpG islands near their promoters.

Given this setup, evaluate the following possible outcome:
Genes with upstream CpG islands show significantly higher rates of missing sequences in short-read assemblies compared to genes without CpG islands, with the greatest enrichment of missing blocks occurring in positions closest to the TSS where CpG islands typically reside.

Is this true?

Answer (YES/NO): YES